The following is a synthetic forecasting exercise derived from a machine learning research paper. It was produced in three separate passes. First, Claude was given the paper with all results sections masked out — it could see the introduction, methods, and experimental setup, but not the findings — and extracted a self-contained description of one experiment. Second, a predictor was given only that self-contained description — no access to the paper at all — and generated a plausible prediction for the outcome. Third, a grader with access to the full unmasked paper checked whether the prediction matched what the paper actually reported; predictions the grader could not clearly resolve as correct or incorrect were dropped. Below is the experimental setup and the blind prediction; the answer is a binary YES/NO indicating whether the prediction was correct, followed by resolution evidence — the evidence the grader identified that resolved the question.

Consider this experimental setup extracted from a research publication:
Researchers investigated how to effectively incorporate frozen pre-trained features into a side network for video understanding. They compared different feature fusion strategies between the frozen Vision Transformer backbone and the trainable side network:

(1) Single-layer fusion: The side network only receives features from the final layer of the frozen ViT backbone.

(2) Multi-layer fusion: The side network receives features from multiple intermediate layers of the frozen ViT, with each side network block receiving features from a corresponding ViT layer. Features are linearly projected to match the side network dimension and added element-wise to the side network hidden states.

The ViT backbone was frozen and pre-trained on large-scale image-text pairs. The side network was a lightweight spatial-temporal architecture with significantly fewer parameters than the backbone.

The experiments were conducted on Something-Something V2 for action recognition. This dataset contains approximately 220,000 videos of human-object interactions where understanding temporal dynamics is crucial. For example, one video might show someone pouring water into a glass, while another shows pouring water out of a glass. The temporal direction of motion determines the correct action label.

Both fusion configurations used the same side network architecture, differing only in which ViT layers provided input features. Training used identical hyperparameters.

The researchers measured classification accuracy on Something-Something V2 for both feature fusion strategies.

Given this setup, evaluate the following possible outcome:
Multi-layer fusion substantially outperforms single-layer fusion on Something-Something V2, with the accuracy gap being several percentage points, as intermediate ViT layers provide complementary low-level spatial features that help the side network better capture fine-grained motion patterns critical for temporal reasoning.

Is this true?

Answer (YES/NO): NO